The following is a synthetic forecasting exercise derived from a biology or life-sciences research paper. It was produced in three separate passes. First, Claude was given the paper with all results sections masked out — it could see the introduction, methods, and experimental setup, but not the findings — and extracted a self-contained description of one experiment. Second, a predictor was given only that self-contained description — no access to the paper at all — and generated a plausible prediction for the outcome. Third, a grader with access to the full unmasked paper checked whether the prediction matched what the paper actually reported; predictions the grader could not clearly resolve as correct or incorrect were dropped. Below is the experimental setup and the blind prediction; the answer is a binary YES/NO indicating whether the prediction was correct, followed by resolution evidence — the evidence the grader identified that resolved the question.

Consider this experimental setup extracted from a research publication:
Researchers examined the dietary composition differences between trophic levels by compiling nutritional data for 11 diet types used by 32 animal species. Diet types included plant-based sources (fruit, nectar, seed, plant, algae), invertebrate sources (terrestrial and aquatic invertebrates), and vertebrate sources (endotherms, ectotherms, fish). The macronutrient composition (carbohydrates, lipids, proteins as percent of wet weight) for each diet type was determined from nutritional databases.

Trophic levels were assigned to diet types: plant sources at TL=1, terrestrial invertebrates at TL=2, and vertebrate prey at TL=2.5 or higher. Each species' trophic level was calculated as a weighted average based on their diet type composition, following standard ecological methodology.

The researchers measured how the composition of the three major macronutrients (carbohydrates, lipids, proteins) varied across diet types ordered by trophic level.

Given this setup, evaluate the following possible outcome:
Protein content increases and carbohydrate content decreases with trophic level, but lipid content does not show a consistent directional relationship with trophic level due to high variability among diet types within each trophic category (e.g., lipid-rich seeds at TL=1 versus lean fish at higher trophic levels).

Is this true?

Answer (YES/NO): NO